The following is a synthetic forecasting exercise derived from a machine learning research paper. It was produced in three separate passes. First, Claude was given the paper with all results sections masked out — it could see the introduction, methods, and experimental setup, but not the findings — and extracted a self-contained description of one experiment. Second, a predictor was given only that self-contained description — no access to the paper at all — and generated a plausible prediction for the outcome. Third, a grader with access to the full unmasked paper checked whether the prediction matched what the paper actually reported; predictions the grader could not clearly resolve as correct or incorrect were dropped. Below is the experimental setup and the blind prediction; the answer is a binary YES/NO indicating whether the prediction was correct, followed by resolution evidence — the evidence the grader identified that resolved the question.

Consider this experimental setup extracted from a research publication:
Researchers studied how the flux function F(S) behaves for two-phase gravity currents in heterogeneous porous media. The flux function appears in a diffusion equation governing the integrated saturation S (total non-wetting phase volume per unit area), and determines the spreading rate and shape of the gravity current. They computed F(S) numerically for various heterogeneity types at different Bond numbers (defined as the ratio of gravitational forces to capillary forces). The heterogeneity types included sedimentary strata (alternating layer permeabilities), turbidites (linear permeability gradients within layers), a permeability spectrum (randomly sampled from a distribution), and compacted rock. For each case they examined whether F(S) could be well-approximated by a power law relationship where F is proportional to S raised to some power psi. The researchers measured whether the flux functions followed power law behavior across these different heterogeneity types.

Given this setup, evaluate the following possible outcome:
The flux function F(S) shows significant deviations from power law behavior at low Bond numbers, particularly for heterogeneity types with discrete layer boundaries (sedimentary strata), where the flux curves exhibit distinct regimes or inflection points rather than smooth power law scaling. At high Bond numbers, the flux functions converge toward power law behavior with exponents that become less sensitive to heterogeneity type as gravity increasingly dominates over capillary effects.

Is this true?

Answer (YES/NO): NO